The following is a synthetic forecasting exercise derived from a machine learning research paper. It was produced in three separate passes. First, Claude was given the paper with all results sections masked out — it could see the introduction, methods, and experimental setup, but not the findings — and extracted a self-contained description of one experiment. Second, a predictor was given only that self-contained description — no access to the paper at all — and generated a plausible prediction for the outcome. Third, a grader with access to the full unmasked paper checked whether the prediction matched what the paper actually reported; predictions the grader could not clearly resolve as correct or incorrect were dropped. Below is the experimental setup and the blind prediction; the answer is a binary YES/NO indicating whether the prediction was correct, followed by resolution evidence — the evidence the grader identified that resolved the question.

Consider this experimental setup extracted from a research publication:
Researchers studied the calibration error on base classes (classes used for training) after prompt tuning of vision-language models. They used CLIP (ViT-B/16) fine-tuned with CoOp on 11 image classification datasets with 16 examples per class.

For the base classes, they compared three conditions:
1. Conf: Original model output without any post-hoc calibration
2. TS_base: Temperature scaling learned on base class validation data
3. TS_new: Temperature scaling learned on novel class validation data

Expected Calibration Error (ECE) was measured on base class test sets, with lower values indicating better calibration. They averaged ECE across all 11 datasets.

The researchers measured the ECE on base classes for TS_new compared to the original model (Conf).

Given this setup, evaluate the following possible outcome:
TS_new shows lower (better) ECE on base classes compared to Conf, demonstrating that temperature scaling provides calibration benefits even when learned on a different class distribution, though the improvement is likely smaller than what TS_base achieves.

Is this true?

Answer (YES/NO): NO